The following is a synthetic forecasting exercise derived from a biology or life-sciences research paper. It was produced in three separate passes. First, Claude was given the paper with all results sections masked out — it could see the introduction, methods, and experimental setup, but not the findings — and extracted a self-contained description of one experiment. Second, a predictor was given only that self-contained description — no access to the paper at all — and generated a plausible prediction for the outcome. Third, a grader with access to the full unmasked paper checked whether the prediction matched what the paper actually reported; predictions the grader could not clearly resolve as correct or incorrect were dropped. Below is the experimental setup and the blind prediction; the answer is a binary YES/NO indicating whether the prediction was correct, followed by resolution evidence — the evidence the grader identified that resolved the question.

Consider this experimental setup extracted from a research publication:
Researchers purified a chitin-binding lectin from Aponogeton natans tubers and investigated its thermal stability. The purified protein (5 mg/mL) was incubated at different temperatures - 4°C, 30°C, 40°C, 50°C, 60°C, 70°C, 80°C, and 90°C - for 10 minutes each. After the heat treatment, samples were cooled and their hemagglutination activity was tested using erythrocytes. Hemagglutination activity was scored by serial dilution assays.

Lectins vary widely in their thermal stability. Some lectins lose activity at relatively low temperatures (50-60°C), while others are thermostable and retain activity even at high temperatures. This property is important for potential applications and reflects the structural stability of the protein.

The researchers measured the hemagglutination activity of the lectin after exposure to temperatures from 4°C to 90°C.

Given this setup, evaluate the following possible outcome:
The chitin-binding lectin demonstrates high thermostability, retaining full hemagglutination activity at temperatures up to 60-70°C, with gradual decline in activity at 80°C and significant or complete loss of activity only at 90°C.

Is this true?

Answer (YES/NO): NO